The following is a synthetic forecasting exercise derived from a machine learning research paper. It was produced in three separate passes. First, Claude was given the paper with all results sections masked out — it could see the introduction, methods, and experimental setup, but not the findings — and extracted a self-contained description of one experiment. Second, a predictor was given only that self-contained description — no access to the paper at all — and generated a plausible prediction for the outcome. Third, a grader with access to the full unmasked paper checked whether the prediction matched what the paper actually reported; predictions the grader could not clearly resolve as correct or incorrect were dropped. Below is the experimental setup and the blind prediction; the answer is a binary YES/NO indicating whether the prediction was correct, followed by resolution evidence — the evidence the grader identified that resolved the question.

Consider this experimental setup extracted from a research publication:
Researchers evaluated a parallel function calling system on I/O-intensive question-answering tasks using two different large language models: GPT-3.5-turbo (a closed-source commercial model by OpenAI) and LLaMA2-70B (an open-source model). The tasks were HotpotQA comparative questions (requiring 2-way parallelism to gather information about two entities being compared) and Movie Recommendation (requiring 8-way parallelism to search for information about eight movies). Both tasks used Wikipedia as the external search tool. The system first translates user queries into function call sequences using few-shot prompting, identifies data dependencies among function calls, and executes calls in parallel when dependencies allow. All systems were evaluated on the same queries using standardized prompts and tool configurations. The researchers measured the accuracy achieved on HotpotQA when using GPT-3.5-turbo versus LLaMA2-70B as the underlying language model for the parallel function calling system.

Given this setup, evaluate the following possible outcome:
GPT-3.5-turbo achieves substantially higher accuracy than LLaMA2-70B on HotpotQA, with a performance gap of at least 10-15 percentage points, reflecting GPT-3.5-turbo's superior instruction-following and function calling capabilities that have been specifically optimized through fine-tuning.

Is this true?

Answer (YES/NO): NO